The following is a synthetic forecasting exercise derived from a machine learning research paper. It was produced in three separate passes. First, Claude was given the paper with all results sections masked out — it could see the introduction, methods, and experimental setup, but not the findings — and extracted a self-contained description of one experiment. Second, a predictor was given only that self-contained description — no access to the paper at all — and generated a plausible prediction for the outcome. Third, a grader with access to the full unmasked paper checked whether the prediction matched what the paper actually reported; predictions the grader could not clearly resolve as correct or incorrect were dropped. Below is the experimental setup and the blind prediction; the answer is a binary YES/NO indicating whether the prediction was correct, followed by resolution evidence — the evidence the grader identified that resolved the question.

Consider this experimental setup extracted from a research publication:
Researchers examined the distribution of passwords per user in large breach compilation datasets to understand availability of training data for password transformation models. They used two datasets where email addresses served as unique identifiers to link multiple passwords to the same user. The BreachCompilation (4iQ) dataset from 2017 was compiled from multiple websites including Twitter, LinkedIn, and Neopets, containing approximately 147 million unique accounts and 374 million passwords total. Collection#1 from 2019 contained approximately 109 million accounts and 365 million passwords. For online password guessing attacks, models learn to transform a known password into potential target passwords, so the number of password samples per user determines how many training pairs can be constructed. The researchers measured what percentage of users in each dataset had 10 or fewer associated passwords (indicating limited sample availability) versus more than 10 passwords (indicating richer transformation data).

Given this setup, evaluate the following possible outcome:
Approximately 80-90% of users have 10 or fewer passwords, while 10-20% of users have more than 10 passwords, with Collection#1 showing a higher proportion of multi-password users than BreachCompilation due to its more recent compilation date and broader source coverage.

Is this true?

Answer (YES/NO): NO